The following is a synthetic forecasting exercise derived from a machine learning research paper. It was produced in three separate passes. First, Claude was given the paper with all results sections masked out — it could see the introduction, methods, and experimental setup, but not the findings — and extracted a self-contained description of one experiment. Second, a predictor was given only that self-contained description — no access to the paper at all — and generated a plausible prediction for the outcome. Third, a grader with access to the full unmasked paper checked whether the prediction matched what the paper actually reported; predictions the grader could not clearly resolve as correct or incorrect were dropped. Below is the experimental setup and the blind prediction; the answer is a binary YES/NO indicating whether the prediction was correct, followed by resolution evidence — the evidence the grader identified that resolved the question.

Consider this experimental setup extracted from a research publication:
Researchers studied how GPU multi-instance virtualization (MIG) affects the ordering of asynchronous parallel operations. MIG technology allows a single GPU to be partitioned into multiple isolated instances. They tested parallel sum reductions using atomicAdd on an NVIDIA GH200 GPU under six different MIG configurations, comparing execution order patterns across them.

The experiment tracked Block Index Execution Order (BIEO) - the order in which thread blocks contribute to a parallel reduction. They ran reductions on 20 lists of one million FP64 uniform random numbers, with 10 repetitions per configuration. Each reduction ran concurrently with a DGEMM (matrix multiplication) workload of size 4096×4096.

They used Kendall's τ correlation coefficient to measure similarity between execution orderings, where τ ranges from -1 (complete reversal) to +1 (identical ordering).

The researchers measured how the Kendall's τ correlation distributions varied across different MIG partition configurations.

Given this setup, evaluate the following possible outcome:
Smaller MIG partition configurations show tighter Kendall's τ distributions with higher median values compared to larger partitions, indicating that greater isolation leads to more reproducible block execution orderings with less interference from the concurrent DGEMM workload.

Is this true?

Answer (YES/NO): YES